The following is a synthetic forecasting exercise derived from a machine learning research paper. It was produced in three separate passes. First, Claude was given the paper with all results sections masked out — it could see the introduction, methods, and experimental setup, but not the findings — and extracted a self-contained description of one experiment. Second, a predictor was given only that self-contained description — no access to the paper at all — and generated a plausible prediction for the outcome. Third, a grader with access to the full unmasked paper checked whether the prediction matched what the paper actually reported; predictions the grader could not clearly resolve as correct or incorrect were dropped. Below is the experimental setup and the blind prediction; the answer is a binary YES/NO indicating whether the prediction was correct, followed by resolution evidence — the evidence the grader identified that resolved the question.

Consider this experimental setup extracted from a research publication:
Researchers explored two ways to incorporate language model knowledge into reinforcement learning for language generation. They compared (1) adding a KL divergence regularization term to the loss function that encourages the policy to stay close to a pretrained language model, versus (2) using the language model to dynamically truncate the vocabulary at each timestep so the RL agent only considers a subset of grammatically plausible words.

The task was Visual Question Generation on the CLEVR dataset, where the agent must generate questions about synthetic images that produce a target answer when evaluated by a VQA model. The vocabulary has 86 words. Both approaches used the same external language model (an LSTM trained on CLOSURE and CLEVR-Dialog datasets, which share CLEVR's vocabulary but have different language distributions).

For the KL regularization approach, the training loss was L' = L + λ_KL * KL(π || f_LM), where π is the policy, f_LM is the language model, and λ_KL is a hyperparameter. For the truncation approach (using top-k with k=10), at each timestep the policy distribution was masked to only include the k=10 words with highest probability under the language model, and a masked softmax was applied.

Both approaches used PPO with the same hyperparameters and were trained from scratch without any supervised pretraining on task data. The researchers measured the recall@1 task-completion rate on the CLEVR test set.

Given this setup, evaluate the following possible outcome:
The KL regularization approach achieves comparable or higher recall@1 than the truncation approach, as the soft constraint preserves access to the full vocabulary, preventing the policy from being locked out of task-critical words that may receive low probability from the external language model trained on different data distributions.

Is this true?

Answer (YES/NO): NO